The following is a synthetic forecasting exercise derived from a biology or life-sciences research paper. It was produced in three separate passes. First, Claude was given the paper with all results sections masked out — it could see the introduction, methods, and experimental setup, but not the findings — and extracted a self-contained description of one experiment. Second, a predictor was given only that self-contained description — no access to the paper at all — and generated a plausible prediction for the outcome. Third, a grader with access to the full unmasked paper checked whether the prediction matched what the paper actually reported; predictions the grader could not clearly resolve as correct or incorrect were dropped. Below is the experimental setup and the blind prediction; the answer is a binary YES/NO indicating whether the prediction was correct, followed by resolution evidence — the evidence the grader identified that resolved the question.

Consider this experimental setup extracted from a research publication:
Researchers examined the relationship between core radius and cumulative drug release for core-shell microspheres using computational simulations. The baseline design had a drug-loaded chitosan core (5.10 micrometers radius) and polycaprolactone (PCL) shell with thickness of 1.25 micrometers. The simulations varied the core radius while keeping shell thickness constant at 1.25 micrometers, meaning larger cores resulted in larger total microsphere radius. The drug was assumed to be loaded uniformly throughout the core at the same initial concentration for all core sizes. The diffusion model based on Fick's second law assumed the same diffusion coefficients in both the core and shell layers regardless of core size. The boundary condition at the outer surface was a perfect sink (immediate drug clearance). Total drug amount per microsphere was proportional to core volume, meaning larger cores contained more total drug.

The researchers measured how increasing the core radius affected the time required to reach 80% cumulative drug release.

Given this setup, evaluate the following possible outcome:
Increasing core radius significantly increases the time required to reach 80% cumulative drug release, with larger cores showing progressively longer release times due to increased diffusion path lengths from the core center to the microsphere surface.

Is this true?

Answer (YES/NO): YES